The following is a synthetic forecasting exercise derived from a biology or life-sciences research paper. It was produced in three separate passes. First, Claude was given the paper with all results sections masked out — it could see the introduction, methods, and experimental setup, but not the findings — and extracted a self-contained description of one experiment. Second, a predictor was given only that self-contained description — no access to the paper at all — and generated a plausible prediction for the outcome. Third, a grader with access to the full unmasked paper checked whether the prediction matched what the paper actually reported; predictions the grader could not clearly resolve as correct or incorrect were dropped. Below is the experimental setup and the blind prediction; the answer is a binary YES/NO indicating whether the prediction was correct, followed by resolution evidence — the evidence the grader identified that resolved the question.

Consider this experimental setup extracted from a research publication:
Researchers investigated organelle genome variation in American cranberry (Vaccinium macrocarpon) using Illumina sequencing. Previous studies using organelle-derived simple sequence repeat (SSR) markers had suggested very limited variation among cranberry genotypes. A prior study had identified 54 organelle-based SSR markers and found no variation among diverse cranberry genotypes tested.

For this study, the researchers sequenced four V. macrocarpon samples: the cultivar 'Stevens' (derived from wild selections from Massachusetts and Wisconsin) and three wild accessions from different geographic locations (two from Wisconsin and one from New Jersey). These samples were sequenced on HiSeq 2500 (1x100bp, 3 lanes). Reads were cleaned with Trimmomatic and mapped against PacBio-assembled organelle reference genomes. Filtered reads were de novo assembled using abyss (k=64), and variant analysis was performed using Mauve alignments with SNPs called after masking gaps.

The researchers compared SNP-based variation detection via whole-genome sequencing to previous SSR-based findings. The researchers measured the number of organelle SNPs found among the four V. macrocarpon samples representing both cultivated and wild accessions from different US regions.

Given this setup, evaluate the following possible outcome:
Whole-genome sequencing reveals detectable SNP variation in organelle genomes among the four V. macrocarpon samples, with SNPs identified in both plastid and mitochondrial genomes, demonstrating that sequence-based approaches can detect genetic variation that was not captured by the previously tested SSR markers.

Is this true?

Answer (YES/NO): YES